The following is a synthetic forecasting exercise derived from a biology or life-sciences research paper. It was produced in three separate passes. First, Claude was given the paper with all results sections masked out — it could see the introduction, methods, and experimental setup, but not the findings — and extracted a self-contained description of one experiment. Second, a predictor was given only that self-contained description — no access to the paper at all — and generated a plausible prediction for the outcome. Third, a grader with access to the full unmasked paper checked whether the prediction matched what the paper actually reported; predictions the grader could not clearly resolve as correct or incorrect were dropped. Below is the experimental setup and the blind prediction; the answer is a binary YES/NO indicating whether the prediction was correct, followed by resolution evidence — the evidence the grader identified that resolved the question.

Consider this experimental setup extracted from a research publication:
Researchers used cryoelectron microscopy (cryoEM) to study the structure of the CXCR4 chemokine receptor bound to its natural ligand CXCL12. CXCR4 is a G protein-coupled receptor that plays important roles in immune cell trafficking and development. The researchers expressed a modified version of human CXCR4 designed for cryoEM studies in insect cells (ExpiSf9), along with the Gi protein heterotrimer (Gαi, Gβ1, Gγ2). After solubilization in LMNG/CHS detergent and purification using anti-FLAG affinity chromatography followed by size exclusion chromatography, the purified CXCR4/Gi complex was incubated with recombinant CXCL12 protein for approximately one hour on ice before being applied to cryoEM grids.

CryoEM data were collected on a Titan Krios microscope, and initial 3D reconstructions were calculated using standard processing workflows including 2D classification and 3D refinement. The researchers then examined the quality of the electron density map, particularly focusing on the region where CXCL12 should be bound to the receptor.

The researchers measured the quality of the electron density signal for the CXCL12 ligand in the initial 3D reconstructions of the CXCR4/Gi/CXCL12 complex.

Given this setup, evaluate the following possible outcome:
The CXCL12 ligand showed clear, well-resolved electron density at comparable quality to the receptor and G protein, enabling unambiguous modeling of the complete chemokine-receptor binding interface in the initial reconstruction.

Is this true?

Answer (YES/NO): NO